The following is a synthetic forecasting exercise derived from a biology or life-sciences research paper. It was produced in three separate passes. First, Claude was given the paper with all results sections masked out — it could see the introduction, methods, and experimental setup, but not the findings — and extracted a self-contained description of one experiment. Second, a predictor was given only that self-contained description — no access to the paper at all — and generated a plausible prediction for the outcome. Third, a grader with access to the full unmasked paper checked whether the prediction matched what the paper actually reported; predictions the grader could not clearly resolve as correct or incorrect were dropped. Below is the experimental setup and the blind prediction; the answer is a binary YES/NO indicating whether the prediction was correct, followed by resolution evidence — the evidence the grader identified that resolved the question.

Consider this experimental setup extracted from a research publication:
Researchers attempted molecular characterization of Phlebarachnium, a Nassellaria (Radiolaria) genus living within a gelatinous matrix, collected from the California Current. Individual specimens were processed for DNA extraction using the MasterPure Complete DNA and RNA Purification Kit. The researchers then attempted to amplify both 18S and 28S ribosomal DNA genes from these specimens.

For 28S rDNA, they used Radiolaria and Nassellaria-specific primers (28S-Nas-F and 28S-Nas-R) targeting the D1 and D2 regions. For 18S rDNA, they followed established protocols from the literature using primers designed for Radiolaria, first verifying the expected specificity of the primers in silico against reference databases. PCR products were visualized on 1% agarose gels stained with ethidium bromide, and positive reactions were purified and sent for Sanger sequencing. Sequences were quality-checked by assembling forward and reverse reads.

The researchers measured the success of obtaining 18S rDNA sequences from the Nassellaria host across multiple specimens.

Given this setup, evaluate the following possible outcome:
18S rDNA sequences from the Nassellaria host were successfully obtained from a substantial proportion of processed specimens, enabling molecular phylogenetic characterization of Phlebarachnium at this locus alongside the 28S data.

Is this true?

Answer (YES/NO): NO